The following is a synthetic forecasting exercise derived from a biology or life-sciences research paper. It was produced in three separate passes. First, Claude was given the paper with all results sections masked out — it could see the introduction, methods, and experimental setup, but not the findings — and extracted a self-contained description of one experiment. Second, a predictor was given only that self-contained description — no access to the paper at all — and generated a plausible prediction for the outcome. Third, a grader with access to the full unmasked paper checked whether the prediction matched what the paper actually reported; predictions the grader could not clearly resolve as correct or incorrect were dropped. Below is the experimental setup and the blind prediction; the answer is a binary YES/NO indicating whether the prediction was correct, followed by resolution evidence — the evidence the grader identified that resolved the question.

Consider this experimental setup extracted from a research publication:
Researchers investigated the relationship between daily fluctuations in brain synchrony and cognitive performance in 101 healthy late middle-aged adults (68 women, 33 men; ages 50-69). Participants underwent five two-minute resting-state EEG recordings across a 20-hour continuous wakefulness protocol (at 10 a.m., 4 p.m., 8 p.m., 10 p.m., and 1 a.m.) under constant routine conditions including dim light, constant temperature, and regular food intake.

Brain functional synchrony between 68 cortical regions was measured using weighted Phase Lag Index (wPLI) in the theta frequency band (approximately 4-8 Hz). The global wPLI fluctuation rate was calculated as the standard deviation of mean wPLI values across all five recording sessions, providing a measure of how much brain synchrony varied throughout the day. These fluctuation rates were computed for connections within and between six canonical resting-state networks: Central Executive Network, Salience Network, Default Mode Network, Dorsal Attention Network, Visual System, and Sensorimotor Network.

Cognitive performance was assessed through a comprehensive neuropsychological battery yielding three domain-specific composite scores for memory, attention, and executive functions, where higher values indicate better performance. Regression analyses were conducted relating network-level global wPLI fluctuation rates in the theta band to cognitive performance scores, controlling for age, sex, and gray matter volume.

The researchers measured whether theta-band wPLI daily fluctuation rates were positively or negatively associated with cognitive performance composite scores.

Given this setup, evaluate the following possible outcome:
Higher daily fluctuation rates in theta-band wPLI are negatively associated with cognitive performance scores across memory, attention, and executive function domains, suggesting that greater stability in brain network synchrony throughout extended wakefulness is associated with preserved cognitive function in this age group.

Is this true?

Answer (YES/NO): NO